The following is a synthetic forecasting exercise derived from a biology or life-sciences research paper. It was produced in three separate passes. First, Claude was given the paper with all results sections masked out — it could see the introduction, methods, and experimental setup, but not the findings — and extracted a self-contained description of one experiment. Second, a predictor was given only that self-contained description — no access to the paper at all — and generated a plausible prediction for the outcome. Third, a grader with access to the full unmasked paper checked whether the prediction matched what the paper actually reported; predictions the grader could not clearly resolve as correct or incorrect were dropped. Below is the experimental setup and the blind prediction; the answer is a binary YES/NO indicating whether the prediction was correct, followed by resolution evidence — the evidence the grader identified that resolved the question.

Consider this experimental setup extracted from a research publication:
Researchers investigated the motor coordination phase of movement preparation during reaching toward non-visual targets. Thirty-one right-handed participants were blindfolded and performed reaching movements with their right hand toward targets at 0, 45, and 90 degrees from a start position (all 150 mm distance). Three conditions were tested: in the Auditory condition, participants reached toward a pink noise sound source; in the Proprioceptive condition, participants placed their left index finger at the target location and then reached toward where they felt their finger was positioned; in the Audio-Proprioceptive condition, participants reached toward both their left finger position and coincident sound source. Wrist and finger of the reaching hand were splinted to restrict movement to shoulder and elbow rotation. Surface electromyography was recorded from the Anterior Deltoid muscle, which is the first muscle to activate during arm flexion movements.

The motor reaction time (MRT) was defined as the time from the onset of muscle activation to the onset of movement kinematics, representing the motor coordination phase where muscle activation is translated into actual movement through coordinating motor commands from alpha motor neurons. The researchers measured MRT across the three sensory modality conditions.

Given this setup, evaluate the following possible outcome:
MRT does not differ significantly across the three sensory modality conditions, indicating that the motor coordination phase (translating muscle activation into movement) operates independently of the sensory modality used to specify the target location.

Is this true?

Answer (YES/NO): YES